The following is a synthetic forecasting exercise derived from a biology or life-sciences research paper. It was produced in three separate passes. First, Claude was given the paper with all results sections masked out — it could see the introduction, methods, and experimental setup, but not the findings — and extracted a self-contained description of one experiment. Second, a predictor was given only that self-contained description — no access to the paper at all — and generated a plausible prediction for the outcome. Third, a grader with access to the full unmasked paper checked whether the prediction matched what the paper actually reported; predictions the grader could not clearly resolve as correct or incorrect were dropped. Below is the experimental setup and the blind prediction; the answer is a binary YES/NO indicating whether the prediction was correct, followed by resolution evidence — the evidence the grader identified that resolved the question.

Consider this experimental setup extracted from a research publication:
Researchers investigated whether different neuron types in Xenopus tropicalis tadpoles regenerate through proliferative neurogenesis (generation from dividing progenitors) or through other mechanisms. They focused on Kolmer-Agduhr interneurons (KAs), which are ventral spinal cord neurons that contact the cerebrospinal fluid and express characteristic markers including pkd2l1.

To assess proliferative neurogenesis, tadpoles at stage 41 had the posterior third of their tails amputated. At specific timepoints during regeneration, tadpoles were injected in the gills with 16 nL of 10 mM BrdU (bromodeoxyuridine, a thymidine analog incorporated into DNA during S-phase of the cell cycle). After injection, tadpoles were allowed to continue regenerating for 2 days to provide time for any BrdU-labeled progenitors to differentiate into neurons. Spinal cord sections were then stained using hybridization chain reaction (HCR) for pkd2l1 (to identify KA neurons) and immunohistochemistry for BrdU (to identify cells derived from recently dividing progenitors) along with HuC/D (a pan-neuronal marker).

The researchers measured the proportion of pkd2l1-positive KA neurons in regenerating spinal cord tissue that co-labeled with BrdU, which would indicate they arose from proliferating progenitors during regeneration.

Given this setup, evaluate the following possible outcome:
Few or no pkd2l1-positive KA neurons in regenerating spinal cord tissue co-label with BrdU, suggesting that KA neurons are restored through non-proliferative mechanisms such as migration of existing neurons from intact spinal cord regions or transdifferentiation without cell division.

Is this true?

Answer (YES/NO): YES